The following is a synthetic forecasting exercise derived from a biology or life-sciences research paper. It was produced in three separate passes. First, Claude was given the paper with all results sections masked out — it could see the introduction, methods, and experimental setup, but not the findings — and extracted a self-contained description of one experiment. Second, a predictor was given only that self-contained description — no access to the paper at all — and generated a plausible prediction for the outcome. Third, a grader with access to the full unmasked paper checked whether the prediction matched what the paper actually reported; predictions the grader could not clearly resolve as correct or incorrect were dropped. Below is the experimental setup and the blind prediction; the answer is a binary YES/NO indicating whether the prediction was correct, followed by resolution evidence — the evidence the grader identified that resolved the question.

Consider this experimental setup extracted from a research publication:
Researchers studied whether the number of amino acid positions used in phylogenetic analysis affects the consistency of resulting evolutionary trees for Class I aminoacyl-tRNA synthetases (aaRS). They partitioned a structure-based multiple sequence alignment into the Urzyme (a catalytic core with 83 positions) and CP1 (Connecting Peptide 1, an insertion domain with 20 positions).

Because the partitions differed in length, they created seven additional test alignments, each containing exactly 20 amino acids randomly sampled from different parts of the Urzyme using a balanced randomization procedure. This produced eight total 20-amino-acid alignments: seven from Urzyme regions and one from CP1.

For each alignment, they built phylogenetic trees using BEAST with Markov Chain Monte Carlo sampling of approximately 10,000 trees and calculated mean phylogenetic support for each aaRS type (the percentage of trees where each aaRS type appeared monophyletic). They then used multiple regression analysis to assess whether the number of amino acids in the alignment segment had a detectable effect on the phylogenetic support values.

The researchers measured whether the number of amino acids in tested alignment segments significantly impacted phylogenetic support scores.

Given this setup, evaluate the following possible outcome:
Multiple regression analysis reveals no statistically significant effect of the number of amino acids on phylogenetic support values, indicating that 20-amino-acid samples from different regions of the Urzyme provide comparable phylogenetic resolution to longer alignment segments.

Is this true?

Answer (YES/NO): YES